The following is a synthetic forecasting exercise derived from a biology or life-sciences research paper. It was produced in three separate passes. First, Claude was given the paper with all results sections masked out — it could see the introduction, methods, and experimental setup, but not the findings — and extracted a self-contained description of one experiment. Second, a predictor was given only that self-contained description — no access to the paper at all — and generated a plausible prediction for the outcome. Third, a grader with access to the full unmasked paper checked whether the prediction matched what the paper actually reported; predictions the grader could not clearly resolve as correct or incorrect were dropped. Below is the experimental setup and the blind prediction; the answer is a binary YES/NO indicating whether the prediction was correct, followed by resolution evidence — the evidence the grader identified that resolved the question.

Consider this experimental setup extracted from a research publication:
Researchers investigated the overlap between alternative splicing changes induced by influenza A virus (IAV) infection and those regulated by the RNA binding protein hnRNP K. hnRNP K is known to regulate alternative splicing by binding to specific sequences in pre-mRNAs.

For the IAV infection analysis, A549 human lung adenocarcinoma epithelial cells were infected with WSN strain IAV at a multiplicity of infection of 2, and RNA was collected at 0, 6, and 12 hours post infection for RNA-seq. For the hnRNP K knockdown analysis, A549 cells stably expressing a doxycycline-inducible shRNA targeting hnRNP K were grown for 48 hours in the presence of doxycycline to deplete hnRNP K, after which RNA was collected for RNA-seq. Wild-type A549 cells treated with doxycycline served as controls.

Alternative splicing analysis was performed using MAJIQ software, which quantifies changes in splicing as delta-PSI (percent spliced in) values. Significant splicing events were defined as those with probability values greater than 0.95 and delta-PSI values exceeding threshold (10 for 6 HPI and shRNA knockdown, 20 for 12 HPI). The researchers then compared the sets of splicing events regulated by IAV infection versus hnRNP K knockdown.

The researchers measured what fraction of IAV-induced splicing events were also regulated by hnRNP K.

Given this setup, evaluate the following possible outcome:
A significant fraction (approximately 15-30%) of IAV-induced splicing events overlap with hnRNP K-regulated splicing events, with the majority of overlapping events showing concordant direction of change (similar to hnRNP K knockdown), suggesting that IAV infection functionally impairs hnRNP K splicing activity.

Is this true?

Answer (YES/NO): YES